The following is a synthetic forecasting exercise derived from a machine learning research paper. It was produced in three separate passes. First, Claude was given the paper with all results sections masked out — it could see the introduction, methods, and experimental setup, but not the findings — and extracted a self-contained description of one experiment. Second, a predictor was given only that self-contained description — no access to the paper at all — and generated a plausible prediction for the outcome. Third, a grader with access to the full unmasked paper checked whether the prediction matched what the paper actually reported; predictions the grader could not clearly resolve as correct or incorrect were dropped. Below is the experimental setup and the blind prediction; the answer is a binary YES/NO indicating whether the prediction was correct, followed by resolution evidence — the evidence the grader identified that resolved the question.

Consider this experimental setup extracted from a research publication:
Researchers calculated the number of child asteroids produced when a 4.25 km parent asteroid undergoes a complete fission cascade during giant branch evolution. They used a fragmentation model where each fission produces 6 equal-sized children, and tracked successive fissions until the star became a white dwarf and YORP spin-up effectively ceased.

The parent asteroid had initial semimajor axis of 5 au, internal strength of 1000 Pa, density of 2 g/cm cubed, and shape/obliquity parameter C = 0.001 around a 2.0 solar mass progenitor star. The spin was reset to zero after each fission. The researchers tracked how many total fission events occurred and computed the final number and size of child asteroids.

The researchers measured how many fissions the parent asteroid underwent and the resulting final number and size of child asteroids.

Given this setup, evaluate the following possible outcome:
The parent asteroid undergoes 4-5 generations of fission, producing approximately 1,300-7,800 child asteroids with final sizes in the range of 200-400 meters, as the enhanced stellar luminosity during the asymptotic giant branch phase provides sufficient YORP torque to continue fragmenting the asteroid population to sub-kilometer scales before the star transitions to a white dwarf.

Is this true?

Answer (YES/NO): YES